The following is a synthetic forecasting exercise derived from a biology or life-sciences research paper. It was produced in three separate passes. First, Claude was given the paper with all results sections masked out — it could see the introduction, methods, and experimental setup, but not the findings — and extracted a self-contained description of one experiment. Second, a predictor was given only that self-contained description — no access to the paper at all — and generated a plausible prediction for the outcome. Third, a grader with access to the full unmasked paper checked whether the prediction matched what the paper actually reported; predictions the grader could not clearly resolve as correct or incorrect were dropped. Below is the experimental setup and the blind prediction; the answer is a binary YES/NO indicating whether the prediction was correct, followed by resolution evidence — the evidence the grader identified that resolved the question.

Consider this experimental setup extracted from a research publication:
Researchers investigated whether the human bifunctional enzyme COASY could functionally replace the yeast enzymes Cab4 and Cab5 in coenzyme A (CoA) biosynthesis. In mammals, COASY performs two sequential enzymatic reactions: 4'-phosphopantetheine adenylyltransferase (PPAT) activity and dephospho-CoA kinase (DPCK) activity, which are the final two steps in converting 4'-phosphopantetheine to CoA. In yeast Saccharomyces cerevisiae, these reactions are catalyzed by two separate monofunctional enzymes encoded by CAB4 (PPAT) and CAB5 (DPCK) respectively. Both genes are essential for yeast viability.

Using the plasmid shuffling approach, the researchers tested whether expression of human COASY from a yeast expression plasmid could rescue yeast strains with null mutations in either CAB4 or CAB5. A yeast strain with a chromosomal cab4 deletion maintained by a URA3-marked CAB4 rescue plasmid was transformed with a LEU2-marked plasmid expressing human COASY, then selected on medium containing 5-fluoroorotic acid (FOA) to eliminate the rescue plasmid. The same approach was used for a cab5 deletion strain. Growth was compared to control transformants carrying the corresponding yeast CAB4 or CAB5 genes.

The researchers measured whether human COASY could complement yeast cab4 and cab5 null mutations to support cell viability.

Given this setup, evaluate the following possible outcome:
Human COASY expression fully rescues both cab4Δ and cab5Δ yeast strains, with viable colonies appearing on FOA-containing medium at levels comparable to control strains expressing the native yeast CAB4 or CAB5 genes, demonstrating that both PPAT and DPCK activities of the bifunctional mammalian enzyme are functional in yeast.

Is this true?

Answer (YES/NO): NO